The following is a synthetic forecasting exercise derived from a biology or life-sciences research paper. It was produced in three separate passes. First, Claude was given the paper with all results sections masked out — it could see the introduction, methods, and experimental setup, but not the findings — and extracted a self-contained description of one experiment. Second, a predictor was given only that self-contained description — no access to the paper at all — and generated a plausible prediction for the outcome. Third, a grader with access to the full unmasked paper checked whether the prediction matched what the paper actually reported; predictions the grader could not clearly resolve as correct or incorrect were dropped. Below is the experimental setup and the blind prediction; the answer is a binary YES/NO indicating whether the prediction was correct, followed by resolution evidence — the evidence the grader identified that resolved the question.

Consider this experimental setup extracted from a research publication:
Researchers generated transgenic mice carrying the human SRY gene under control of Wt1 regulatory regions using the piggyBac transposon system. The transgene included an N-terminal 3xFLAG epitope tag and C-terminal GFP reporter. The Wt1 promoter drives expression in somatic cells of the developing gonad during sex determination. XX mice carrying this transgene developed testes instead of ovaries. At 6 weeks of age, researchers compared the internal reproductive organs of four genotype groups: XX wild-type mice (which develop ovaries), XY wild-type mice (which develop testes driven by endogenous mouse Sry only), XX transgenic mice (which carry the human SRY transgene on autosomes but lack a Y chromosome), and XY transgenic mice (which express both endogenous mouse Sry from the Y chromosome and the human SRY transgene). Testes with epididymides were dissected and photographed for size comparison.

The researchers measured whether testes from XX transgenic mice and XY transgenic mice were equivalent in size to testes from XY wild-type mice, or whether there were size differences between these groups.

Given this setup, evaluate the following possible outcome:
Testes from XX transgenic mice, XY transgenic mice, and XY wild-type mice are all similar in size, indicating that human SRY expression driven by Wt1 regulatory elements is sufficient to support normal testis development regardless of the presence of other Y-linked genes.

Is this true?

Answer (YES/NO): NO